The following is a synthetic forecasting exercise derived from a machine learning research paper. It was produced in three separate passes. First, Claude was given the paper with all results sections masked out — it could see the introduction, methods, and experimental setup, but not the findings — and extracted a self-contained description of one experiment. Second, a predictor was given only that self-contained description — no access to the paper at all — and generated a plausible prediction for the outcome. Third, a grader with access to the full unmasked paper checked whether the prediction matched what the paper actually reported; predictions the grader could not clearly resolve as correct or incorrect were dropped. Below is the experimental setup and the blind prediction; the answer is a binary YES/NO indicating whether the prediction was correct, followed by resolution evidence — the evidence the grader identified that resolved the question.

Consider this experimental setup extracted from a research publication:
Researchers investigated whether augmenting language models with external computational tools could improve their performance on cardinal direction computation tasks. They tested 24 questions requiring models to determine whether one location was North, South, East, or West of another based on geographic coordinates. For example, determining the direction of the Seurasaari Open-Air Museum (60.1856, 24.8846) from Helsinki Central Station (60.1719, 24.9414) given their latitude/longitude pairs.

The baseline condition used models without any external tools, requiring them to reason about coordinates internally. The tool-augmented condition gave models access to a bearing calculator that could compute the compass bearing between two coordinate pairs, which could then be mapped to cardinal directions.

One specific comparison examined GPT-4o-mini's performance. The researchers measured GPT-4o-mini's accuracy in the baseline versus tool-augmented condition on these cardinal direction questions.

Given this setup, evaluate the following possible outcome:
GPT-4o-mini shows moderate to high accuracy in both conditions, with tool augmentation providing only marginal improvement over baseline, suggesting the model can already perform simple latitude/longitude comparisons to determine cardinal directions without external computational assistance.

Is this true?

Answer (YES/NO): NO